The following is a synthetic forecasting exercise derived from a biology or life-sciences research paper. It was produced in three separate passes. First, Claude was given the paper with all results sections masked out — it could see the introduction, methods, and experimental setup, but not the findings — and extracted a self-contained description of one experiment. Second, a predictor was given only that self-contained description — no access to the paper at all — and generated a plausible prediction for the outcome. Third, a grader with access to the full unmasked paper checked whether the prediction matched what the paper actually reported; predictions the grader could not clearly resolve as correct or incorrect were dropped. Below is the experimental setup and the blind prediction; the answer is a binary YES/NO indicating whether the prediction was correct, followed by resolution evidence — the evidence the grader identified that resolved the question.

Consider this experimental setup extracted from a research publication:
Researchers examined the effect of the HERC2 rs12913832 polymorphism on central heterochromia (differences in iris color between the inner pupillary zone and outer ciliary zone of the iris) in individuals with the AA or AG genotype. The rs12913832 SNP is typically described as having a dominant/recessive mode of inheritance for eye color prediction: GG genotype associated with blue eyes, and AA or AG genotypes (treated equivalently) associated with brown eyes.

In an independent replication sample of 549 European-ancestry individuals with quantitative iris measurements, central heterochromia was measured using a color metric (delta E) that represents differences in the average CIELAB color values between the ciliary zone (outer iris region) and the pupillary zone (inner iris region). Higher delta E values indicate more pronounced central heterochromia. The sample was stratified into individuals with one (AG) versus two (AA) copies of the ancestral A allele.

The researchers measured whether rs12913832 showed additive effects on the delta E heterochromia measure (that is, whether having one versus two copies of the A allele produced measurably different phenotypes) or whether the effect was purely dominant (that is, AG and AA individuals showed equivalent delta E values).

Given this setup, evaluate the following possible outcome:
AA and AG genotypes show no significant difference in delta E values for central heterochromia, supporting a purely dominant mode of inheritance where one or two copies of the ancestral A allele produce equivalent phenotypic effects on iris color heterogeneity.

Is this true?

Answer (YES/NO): NO